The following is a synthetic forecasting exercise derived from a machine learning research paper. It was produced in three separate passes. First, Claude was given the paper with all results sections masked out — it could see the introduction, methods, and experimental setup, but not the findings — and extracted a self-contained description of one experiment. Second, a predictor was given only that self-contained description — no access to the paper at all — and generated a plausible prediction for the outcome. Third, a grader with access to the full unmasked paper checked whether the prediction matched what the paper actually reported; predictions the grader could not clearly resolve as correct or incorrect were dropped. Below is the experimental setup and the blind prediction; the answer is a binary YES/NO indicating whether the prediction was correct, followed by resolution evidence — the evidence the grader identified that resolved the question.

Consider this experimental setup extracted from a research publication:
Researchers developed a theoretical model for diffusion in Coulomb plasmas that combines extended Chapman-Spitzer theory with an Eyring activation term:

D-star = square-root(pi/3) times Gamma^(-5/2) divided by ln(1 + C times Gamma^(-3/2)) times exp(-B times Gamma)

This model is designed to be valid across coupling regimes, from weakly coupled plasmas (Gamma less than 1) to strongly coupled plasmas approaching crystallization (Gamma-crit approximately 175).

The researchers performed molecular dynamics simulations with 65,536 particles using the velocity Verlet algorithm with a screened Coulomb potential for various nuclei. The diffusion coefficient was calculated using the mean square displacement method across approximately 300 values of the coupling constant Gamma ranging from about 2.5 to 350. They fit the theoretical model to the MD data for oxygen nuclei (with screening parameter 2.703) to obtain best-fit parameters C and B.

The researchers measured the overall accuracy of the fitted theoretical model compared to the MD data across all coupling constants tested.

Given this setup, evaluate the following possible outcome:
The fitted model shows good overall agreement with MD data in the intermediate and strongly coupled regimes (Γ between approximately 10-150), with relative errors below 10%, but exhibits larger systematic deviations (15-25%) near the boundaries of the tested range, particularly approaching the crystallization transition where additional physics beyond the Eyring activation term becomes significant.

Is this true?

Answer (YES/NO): NO